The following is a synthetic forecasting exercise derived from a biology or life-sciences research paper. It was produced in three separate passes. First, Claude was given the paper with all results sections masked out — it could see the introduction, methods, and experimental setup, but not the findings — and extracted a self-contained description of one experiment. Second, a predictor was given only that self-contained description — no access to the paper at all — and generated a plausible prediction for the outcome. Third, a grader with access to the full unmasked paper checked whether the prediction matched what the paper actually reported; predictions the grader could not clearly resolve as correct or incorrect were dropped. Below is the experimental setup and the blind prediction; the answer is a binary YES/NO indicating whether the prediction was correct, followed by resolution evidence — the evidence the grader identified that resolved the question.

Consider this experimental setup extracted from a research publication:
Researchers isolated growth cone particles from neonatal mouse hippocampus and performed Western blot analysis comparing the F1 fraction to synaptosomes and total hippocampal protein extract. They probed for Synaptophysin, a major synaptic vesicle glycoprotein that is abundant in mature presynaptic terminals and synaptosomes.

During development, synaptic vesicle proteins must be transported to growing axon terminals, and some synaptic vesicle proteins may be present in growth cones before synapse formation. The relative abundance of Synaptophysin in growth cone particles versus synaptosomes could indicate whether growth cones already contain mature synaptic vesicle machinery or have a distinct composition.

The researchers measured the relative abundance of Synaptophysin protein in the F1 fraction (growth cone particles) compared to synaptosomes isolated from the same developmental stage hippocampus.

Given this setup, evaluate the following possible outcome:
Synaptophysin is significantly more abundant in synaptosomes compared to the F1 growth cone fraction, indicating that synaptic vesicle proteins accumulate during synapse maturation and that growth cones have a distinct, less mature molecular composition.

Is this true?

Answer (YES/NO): YES